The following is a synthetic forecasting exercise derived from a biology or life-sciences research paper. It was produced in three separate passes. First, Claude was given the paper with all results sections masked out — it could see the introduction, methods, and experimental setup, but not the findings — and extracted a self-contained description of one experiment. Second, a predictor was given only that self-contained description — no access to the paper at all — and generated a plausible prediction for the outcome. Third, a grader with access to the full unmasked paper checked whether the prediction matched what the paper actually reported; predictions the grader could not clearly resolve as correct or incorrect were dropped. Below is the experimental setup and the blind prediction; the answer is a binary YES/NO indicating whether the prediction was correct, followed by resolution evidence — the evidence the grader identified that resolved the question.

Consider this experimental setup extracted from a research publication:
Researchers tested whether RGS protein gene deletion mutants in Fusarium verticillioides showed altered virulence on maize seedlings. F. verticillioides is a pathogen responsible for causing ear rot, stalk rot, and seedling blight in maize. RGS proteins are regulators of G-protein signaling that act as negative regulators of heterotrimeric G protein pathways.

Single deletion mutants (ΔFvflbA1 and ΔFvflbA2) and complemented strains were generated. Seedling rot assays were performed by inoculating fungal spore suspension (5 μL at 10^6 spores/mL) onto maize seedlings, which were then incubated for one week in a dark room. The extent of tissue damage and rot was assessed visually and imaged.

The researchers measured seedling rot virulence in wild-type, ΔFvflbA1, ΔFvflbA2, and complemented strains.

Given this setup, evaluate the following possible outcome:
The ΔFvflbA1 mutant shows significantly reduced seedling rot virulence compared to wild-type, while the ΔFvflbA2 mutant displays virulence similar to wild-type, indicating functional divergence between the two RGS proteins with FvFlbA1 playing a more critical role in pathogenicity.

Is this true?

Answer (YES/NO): NO